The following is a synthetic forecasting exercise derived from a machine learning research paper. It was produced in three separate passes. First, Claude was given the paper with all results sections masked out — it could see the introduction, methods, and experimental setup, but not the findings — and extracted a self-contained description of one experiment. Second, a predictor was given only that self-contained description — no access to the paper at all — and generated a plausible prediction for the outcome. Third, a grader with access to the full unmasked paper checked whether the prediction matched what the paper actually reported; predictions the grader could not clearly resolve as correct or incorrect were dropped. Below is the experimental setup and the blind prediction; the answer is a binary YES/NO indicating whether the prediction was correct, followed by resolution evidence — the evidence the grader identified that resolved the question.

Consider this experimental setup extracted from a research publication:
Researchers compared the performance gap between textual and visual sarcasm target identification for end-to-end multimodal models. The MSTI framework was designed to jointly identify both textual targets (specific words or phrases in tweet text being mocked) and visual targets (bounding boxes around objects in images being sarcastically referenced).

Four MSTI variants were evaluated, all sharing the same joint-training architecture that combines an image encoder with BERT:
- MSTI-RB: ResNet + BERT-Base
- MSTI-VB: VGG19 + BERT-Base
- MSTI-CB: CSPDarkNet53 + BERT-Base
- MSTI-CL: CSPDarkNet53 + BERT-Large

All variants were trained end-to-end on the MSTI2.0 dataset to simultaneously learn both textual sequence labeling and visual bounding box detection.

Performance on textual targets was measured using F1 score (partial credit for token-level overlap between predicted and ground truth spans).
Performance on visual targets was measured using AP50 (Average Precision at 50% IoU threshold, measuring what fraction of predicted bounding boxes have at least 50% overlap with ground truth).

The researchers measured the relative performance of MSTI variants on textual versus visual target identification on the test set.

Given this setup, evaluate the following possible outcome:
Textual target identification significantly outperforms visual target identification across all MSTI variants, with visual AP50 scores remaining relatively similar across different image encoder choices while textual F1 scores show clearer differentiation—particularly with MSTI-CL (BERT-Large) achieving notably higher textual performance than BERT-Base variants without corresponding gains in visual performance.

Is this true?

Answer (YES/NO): NO